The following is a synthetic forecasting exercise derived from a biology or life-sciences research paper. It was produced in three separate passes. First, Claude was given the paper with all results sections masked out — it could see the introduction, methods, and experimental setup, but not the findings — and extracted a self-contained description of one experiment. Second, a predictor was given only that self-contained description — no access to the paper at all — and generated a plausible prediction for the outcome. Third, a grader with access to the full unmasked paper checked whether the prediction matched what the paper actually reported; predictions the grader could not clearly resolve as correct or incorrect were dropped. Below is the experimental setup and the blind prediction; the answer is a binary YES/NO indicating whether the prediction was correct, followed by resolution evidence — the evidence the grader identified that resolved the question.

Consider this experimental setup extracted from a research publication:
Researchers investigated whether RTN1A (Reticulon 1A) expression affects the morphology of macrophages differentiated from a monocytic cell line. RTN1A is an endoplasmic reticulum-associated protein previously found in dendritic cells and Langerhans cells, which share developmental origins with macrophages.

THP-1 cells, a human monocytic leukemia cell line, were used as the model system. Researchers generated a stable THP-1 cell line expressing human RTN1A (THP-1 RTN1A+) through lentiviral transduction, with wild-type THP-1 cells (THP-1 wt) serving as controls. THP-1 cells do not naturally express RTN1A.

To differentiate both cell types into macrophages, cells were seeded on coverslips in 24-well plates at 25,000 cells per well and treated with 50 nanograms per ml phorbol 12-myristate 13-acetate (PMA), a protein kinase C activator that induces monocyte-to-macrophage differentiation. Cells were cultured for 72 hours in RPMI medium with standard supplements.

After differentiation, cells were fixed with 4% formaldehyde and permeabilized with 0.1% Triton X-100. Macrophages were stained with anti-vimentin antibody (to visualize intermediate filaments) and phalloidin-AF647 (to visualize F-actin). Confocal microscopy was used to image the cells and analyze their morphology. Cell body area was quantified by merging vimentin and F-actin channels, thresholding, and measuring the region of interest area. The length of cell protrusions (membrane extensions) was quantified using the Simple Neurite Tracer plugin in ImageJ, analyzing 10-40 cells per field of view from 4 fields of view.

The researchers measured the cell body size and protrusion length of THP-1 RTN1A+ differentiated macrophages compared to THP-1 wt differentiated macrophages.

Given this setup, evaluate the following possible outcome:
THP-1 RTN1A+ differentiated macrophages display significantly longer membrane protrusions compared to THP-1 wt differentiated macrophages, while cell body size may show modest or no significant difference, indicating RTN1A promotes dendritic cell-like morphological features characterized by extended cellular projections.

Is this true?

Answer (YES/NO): NO